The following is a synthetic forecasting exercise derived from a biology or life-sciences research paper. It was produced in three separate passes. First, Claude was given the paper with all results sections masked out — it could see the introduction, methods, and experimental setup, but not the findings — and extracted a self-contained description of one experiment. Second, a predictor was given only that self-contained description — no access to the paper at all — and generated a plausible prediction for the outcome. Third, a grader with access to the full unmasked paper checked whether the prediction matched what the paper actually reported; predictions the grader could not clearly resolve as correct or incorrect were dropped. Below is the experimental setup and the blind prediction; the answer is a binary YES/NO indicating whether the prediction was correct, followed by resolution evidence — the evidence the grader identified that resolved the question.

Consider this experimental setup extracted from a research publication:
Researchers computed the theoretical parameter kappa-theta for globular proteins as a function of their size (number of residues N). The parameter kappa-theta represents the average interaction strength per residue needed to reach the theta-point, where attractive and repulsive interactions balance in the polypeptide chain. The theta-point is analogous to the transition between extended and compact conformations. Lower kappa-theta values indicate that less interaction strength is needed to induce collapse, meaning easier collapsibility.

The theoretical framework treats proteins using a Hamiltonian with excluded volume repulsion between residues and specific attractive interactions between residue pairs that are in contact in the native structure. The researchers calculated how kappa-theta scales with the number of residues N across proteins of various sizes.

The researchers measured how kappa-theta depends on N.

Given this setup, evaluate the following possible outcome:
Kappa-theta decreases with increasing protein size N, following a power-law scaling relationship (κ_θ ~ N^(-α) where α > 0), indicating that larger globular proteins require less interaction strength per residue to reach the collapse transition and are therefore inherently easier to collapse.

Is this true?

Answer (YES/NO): NO